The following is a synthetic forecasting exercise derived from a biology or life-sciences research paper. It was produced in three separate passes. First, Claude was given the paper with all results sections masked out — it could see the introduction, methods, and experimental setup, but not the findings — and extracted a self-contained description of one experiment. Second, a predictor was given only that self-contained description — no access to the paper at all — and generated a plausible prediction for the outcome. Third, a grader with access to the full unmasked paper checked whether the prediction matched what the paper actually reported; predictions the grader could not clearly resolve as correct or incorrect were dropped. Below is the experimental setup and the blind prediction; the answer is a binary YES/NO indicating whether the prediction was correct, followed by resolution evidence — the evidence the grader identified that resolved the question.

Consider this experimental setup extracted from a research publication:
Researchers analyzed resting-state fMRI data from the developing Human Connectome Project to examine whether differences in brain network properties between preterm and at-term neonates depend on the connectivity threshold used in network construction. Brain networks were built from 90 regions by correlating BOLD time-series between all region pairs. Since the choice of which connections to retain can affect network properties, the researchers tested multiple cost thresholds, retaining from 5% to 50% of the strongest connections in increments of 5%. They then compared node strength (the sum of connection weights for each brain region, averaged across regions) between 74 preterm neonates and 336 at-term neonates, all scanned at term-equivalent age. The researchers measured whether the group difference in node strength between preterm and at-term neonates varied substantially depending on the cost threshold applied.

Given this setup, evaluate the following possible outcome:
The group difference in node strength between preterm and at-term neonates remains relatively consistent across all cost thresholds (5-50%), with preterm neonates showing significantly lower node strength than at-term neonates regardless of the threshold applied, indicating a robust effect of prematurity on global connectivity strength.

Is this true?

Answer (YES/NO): YES